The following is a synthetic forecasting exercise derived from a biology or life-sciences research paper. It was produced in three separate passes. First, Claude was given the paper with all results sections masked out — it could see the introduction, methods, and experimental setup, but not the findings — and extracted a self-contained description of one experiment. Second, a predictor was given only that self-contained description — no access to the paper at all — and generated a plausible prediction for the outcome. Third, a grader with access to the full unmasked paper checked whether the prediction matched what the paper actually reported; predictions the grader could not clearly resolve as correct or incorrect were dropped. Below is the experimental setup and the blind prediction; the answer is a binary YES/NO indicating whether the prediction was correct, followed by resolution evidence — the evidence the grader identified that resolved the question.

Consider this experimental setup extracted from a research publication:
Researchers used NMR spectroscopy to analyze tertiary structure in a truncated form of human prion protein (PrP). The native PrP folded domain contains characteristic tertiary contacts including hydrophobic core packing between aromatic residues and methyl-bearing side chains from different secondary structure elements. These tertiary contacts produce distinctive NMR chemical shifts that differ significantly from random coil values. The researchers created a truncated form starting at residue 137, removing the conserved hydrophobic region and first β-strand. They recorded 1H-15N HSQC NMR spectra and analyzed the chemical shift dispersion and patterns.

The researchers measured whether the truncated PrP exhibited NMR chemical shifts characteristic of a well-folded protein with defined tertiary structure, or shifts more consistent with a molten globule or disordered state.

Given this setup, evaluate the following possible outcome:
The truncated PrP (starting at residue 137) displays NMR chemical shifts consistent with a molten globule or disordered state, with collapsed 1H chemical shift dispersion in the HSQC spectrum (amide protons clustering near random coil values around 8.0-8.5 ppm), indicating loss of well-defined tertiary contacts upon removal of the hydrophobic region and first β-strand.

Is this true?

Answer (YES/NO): NO